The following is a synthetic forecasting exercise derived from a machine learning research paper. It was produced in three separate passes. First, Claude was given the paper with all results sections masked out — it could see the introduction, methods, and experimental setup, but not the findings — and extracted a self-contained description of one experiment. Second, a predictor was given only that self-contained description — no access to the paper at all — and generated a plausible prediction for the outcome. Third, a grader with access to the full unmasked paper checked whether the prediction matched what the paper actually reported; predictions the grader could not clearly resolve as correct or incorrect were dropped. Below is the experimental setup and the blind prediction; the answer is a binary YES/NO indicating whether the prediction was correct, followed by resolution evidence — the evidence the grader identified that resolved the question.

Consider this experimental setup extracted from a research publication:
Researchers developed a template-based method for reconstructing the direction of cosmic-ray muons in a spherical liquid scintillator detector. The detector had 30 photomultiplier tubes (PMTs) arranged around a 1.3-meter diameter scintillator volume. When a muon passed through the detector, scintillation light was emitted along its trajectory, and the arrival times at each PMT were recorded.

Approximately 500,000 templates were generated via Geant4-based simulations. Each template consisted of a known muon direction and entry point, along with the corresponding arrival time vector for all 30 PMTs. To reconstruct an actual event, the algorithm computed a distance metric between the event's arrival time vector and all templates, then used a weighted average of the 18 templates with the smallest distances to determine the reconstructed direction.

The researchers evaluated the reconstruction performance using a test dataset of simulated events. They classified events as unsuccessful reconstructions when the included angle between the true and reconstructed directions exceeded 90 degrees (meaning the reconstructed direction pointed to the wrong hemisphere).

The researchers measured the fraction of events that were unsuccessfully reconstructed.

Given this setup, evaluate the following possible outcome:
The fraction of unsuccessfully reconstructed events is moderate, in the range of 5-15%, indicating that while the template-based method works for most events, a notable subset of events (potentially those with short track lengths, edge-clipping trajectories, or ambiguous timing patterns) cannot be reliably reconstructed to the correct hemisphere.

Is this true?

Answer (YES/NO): NO